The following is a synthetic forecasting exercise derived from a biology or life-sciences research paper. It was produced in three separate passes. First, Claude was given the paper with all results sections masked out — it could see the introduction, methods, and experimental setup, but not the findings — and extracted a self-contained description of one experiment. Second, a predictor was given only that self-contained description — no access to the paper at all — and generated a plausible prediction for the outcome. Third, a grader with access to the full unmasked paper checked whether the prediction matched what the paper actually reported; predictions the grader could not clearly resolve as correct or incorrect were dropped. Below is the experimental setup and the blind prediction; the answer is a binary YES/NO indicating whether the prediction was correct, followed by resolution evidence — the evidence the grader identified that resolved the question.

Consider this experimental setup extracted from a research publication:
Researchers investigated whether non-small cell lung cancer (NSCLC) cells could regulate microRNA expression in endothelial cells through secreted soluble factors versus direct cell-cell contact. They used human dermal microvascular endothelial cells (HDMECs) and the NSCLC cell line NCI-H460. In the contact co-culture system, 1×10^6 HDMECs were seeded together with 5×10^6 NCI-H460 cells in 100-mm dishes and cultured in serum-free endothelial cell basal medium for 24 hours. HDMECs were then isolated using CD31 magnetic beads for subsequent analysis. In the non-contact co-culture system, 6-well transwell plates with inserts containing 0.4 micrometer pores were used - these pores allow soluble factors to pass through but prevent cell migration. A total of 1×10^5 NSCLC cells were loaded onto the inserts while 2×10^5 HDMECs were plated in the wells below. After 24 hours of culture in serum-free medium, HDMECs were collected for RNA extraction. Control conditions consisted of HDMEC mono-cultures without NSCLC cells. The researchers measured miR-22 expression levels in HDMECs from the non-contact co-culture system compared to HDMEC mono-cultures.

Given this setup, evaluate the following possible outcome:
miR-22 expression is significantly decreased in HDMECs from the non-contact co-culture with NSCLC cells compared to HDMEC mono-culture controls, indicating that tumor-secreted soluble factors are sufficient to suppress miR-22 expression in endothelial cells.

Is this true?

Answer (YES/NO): YES